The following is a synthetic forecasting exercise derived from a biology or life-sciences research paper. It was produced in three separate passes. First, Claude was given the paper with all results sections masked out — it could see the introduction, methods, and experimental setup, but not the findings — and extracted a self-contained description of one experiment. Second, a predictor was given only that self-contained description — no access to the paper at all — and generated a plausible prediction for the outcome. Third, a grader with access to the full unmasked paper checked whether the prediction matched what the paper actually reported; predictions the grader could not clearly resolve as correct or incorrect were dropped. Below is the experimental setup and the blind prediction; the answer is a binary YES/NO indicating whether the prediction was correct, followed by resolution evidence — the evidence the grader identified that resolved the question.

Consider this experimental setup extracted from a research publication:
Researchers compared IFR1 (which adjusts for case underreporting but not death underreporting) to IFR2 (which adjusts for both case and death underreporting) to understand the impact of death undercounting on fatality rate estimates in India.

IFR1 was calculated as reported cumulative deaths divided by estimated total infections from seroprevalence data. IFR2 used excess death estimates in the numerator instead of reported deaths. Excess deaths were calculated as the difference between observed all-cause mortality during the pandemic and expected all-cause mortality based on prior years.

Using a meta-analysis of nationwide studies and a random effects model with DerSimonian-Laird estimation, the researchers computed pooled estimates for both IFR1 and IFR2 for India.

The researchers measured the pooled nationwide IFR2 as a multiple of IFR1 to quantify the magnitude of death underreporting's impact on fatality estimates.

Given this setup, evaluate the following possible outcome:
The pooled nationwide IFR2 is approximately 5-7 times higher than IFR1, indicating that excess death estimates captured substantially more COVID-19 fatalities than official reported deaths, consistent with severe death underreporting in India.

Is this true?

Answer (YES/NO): NO